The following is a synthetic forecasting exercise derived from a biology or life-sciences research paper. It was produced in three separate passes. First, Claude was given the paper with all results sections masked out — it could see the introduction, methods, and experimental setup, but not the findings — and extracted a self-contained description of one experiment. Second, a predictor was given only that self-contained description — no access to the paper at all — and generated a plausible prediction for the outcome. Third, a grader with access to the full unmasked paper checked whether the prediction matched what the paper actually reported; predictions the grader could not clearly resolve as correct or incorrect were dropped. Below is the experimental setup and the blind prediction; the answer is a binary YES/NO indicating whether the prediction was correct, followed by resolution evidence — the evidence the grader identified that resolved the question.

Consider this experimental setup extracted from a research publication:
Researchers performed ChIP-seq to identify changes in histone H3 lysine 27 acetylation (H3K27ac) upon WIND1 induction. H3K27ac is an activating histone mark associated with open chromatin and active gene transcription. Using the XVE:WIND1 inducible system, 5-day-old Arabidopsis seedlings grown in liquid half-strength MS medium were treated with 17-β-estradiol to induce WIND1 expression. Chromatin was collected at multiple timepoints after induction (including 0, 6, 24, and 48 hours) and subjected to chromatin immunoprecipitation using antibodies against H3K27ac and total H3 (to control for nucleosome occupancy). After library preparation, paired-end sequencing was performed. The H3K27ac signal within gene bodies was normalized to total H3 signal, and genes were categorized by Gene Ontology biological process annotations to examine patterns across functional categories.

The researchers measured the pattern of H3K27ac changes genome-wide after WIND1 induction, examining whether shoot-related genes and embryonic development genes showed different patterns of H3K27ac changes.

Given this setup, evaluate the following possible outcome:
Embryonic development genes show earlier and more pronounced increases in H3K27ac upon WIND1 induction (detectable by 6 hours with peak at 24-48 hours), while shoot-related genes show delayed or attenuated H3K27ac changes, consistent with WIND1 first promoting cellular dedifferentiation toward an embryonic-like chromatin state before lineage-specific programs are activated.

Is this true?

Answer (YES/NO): NO